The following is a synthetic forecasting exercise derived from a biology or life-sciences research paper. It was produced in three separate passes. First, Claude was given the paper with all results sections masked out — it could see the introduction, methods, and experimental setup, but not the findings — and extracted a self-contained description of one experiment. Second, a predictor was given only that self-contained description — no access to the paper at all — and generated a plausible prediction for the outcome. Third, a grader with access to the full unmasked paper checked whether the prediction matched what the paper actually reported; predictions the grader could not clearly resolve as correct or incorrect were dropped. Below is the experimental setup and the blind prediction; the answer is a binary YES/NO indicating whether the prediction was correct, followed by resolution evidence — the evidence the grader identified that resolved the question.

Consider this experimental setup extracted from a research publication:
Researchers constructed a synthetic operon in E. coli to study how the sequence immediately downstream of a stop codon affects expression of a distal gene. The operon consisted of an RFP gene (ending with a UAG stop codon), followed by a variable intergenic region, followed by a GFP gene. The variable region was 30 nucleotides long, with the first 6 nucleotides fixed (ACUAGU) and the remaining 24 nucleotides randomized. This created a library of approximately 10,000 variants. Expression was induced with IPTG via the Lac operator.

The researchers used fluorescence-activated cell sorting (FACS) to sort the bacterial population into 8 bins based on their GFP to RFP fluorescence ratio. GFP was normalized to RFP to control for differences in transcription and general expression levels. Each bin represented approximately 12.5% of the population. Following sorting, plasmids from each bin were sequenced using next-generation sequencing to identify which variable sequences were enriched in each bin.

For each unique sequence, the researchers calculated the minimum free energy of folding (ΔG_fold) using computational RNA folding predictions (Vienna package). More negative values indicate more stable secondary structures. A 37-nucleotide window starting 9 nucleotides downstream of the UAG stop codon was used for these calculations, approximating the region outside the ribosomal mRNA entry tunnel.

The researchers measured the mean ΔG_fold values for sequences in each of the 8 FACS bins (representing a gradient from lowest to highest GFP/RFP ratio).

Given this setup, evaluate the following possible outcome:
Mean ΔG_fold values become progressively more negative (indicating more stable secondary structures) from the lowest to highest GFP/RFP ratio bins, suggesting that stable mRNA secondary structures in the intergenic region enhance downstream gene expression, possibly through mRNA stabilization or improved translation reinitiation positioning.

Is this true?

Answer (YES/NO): NO